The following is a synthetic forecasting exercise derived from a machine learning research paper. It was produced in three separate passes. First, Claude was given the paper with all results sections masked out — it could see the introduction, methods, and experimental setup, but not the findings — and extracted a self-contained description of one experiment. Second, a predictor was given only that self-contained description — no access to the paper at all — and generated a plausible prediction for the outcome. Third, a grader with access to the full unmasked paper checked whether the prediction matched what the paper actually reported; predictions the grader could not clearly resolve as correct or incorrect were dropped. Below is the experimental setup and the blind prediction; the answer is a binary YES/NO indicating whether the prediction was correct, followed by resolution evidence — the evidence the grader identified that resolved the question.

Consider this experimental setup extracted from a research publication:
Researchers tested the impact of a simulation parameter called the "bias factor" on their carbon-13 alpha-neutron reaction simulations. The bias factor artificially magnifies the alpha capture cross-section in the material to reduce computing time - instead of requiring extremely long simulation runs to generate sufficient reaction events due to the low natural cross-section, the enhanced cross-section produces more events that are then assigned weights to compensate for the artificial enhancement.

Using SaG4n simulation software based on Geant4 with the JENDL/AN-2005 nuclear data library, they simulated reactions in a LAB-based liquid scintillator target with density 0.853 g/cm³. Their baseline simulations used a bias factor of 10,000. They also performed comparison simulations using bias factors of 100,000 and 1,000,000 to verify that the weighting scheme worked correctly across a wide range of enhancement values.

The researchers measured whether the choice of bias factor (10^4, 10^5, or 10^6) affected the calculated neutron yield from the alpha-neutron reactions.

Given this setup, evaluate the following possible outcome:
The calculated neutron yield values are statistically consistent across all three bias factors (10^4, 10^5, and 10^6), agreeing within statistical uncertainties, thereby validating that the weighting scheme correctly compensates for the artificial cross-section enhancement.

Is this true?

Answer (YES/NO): YES